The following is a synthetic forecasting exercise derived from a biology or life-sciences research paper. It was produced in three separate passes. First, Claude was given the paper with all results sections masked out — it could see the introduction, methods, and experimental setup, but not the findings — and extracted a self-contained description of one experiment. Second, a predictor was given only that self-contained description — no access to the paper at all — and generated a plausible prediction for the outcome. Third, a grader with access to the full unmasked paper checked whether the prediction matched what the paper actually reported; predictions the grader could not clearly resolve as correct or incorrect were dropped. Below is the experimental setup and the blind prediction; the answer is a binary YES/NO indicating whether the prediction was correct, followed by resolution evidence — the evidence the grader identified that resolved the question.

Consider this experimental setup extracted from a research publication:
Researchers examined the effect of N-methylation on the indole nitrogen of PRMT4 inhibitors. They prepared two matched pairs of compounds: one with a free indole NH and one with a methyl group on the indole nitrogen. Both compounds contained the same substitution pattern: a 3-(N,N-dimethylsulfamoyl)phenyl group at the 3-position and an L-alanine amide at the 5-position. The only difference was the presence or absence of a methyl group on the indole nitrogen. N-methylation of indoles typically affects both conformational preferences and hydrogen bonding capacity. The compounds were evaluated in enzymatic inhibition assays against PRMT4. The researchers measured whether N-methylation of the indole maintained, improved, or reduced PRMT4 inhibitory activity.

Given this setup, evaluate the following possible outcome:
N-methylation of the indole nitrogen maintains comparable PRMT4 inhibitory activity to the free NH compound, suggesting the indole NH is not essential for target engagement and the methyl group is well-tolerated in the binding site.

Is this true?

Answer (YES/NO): NO